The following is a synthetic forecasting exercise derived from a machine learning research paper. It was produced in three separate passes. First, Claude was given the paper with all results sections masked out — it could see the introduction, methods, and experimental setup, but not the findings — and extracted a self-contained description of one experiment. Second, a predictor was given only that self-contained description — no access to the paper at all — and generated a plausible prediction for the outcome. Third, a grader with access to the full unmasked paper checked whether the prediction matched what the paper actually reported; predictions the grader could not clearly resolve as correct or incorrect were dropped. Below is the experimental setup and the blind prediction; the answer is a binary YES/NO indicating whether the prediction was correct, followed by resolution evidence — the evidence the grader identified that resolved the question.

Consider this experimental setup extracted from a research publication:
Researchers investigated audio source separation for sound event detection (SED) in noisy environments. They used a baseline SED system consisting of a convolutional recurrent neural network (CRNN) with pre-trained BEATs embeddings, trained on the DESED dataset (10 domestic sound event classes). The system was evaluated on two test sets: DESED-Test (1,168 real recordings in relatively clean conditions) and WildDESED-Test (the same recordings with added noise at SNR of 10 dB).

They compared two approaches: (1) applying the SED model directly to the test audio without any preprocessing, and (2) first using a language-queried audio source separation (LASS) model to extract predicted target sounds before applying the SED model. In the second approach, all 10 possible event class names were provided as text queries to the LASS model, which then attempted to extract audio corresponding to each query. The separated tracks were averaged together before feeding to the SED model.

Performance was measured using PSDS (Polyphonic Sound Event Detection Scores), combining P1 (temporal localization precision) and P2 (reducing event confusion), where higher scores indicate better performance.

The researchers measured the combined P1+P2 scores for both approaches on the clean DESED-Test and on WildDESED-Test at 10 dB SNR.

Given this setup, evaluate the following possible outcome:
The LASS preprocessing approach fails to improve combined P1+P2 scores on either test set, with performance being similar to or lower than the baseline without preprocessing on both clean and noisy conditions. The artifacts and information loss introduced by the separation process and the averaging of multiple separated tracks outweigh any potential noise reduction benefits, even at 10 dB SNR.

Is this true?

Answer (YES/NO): YES